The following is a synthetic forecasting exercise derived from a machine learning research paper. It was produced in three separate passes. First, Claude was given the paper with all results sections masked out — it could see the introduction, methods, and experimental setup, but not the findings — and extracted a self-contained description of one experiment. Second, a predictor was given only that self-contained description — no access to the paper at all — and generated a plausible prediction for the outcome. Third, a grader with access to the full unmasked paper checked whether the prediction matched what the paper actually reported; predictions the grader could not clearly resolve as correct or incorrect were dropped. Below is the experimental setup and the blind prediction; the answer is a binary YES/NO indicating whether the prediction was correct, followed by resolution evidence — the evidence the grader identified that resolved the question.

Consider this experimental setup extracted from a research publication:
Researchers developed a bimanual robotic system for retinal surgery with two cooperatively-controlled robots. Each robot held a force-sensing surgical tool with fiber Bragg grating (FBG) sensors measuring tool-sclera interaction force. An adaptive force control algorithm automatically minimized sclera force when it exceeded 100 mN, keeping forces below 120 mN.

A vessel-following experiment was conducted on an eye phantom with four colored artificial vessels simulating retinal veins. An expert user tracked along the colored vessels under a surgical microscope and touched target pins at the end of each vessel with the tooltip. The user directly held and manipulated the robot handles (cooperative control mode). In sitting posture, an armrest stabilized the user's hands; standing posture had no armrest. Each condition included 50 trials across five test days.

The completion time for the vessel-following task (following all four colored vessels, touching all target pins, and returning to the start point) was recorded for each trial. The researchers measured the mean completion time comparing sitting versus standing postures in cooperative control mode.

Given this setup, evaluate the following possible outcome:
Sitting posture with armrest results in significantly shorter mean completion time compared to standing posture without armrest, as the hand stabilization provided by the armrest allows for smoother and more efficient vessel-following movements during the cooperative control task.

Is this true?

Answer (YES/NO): YES